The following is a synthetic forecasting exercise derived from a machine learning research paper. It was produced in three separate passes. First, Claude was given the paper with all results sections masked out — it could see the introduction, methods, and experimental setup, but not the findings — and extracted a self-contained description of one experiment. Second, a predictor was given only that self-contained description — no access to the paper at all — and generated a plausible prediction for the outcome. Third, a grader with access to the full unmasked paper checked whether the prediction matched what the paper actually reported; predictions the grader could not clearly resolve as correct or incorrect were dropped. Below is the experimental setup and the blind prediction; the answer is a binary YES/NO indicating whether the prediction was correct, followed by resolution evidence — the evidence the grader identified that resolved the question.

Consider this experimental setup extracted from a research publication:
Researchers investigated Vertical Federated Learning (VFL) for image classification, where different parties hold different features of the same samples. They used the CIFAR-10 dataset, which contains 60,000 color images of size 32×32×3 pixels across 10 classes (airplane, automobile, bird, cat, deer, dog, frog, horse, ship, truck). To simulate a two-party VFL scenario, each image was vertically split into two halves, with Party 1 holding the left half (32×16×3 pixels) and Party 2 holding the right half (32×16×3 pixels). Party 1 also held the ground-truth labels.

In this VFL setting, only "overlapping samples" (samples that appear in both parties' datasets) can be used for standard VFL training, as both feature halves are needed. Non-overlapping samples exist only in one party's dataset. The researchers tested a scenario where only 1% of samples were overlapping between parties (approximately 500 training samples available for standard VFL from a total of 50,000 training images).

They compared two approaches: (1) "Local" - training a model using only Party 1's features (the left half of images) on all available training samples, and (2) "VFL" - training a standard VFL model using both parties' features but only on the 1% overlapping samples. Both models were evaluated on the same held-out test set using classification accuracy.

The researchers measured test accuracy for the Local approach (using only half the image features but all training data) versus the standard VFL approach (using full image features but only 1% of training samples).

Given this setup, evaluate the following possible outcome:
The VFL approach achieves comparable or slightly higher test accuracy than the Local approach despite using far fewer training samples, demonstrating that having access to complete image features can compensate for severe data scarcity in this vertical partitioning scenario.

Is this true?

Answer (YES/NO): NO